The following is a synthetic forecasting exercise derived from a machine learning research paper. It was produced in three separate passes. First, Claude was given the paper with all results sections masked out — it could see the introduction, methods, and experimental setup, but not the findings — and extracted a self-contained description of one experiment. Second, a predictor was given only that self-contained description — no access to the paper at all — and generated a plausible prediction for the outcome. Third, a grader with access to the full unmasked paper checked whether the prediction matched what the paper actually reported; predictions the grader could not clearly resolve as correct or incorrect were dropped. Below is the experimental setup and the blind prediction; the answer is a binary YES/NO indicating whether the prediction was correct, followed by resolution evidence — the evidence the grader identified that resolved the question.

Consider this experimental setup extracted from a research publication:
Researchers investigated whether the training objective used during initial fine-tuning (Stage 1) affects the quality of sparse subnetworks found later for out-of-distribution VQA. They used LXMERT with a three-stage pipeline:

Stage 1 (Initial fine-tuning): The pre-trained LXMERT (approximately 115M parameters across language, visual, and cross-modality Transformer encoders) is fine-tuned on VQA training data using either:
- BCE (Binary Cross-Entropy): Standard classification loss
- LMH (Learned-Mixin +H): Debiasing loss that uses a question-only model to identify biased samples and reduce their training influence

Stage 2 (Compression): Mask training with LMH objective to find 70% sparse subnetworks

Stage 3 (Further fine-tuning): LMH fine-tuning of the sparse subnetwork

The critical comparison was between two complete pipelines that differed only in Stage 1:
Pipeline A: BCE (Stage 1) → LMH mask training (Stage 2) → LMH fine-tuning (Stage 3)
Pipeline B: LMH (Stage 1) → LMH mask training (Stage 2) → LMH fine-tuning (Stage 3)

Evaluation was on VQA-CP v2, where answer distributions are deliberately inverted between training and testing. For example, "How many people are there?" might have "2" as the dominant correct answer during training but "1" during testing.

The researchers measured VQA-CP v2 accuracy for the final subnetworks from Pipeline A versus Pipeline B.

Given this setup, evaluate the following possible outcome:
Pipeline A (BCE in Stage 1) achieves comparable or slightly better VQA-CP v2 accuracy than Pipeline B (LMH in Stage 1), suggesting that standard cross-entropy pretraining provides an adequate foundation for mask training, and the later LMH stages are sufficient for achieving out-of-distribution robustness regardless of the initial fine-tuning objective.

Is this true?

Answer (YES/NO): NO